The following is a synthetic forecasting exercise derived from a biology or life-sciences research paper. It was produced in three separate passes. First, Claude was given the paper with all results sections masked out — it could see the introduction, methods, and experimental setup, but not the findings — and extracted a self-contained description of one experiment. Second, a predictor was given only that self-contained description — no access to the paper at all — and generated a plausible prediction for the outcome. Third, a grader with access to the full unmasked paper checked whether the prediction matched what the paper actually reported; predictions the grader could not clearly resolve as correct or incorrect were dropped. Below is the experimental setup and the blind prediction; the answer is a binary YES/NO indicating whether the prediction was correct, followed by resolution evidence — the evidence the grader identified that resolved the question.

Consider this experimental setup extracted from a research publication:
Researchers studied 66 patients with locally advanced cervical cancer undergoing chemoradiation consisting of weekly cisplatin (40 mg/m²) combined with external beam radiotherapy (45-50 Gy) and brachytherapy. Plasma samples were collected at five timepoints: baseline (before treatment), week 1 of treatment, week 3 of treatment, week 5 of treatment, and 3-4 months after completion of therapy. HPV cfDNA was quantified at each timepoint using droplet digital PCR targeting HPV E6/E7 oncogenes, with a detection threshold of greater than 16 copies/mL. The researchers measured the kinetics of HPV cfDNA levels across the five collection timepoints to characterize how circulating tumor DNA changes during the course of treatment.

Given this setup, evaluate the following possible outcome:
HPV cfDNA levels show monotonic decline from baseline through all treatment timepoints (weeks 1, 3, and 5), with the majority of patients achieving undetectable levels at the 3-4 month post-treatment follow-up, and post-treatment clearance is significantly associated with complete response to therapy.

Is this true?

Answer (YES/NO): NO